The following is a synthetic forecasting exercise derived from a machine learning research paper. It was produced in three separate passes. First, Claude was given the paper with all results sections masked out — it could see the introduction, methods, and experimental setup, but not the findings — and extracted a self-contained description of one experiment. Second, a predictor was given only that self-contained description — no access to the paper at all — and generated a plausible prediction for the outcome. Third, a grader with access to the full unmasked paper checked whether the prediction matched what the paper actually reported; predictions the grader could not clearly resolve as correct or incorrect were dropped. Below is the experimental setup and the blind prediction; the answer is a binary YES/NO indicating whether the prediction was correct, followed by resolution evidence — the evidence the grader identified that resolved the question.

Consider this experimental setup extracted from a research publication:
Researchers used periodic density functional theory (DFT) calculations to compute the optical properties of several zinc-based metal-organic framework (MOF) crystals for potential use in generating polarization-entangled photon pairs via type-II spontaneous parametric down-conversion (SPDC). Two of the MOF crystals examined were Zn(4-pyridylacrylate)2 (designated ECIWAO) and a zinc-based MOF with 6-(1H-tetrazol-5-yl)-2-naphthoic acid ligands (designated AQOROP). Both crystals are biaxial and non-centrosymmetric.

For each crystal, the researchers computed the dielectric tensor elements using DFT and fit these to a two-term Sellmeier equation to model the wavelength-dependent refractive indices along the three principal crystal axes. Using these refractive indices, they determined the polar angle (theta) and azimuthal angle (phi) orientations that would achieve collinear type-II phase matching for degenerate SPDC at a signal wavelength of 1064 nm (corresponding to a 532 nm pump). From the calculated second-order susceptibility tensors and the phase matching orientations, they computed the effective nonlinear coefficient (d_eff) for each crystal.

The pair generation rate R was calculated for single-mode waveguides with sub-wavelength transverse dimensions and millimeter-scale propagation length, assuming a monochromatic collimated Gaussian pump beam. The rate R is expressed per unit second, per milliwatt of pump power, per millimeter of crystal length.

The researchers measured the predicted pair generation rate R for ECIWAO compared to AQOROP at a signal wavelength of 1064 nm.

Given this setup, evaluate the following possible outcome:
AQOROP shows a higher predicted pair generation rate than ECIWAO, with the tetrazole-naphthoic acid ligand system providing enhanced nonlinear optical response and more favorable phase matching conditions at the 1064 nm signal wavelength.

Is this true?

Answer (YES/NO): NO